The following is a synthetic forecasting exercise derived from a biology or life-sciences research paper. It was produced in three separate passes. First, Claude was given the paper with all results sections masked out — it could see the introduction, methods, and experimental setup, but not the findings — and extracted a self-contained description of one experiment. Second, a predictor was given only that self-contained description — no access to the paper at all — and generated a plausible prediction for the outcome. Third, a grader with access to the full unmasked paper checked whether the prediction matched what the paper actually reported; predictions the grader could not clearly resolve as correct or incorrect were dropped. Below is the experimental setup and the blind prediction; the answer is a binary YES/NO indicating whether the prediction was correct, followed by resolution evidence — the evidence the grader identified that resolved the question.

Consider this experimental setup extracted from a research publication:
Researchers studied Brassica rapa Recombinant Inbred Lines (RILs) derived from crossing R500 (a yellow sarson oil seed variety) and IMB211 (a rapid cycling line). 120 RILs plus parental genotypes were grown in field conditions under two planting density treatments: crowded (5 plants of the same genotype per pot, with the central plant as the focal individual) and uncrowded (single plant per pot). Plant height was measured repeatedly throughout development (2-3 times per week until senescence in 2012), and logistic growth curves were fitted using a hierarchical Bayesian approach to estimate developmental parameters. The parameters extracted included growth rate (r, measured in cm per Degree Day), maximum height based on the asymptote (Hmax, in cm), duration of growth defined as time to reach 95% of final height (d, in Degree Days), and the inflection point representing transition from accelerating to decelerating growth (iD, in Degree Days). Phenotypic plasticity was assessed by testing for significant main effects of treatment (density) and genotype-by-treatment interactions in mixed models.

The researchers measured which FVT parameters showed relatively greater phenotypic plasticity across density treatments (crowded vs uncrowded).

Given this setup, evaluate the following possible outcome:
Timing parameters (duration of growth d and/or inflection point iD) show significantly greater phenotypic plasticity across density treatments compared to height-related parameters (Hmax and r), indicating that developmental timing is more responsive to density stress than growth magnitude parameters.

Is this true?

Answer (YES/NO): NO